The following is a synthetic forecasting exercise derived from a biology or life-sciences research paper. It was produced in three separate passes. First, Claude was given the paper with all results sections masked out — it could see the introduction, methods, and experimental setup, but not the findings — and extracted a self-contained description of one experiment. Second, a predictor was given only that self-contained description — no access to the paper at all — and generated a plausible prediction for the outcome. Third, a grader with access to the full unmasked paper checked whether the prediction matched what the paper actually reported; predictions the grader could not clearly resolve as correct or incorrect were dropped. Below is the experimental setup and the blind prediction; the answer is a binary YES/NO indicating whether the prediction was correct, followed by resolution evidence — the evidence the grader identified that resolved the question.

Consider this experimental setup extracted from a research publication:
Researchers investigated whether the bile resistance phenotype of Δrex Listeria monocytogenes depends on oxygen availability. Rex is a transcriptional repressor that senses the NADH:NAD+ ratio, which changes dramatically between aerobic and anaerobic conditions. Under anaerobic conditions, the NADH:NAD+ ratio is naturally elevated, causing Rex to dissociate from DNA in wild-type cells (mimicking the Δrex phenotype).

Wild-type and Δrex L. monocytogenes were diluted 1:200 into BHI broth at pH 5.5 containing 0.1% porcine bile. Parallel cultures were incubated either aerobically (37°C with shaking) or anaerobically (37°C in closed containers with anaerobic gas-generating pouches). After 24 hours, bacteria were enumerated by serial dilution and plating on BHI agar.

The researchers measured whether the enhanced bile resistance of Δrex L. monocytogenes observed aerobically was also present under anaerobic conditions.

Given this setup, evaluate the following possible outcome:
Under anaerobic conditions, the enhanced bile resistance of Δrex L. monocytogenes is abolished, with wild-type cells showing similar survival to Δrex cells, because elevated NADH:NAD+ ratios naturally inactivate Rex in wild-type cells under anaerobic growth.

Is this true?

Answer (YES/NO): NO